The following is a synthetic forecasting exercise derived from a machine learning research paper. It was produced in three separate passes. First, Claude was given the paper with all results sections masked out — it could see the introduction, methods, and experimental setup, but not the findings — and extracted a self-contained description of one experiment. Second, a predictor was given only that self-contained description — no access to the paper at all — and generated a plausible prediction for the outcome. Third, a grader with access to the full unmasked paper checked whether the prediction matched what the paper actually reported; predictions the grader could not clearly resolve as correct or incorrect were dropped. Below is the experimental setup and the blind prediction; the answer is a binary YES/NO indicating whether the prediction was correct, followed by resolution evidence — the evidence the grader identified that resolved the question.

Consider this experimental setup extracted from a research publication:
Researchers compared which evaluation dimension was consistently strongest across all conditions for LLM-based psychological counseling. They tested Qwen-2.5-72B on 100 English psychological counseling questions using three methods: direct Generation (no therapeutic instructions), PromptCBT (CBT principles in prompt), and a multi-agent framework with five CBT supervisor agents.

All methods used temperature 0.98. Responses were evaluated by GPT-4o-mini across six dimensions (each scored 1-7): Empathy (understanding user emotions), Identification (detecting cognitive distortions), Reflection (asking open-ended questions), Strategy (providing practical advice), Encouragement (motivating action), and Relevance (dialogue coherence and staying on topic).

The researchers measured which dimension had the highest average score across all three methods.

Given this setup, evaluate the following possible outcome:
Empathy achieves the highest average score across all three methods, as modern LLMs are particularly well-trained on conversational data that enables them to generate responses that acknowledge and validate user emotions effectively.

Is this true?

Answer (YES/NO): NO